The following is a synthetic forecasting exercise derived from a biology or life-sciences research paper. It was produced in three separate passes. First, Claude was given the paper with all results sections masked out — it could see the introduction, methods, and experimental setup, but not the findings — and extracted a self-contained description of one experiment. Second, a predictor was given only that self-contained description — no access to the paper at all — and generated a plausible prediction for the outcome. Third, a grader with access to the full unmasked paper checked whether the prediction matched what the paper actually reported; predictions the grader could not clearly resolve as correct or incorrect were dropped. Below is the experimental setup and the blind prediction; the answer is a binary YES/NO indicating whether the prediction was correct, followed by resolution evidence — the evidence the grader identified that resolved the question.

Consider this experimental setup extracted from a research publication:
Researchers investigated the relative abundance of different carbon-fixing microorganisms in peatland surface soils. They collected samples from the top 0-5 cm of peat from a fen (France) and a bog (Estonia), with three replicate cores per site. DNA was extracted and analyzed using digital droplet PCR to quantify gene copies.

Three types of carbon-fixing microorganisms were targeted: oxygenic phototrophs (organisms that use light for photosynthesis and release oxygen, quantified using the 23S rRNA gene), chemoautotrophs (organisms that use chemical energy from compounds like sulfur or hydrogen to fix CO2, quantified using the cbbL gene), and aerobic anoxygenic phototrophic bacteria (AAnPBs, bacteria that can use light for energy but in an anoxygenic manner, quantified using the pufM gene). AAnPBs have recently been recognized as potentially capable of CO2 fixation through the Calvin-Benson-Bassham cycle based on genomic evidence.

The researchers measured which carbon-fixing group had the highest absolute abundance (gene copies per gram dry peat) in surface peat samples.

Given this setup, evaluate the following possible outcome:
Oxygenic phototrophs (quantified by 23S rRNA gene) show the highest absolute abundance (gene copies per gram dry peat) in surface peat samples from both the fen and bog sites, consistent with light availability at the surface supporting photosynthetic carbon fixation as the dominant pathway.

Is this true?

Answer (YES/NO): YES